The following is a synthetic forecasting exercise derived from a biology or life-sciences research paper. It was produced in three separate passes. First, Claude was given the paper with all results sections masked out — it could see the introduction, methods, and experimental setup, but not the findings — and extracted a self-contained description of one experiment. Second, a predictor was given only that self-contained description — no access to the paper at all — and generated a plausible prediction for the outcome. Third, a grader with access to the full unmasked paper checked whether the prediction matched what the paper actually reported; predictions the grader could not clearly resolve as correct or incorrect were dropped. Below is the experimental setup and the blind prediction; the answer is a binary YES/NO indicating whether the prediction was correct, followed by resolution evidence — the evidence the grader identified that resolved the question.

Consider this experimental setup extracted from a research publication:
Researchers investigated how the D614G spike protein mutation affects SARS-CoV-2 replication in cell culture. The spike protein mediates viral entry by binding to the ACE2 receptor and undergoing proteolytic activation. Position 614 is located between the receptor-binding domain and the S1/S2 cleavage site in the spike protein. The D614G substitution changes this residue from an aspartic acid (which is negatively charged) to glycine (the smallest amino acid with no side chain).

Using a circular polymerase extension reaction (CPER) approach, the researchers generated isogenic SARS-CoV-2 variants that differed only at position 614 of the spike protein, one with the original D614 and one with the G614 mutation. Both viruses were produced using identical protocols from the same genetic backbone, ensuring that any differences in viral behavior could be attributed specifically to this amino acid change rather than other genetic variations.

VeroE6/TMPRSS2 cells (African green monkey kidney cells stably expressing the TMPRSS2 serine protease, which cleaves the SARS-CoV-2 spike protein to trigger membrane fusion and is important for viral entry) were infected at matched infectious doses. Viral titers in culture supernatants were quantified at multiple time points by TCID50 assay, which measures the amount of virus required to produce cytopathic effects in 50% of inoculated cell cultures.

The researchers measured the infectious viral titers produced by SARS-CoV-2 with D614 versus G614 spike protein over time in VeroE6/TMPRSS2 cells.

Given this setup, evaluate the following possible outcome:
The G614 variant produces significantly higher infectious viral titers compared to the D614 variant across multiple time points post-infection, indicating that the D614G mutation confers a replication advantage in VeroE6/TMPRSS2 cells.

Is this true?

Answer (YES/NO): NO